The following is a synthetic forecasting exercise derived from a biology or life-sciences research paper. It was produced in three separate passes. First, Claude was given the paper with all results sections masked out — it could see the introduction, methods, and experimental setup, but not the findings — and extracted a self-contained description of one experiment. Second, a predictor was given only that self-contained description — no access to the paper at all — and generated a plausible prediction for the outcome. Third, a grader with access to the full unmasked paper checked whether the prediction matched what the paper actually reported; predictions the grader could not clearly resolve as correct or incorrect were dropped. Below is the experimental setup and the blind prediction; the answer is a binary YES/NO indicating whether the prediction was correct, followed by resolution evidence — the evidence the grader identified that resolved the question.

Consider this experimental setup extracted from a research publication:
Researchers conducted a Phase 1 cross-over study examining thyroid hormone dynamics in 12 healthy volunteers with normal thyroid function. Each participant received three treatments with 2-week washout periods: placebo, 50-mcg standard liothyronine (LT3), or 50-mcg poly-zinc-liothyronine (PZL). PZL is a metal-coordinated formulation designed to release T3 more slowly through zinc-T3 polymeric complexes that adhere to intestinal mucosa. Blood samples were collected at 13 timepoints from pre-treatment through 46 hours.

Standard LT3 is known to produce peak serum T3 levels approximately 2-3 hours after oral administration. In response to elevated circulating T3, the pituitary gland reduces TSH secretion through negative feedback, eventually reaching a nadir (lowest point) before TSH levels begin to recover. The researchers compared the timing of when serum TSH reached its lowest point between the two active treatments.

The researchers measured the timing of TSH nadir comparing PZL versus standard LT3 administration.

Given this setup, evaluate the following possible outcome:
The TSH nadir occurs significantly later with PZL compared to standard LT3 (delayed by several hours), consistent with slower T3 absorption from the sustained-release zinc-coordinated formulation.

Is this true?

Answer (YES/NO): NO